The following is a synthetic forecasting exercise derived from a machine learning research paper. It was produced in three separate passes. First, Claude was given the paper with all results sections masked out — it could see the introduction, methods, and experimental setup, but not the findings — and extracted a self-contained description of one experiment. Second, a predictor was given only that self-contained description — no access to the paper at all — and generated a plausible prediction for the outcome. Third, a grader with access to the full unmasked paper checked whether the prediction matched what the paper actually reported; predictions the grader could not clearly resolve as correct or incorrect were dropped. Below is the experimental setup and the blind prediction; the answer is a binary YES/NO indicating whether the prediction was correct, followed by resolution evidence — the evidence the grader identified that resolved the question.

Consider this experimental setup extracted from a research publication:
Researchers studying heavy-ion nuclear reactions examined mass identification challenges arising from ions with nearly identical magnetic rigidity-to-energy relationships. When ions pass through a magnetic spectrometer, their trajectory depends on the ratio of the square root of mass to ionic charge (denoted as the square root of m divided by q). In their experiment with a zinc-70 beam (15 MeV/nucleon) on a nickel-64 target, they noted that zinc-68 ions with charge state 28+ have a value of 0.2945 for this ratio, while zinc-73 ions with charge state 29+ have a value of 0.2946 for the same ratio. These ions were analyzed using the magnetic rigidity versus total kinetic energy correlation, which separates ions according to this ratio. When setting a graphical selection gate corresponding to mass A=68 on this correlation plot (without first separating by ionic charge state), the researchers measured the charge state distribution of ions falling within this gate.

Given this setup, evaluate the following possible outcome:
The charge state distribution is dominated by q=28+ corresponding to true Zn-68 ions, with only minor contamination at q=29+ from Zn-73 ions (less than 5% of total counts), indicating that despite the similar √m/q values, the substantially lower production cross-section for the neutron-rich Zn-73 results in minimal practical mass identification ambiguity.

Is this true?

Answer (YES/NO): NO